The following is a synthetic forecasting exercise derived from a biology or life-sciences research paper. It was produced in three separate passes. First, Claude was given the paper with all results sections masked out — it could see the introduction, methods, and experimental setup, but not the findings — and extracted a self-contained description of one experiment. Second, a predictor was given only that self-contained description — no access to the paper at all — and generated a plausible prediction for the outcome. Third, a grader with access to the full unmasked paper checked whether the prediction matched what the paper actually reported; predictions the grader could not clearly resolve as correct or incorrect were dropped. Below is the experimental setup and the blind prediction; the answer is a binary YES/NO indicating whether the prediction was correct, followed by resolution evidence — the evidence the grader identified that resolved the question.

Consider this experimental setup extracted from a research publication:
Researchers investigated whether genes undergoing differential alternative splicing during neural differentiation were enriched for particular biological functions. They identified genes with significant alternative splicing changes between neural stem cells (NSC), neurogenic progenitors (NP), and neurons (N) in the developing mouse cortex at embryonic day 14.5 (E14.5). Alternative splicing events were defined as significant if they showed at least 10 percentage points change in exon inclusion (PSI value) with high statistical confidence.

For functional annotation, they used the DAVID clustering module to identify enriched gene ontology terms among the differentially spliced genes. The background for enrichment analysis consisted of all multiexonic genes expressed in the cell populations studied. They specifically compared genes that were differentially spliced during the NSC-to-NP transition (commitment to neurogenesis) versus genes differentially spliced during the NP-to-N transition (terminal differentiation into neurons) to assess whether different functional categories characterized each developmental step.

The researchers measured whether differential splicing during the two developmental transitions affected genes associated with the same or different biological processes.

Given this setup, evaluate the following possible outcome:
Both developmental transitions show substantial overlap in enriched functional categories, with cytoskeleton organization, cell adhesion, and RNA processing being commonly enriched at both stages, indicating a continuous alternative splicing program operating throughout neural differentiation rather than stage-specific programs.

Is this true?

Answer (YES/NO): NO